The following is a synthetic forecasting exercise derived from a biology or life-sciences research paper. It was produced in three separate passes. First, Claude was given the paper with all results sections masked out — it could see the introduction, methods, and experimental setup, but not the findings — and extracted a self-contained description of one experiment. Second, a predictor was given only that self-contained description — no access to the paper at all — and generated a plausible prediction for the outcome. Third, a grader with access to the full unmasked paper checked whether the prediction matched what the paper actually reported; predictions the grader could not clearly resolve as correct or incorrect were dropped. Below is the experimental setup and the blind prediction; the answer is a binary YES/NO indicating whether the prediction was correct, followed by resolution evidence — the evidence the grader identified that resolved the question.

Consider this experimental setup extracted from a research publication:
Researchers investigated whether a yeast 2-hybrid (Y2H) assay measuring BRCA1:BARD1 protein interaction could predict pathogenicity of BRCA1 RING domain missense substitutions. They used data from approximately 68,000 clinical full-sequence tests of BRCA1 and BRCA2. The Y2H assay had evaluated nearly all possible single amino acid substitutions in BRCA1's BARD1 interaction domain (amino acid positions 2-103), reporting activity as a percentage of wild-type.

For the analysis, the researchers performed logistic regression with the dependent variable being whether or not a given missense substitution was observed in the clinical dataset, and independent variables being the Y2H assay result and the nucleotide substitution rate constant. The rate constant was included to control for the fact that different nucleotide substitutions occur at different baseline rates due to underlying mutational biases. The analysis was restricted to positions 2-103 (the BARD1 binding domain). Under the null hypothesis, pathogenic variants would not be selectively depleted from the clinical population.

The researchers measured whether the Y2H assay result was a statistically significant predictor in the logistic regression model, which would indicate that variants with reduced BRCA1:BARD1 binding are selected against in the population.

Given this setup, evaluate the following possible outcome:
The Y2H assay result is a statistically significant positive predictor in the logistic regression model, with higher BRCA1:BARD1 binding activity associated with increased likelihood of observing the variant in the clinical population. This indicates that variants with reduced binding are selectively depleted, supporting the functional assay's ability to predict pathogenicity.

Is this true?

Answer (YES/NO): NO